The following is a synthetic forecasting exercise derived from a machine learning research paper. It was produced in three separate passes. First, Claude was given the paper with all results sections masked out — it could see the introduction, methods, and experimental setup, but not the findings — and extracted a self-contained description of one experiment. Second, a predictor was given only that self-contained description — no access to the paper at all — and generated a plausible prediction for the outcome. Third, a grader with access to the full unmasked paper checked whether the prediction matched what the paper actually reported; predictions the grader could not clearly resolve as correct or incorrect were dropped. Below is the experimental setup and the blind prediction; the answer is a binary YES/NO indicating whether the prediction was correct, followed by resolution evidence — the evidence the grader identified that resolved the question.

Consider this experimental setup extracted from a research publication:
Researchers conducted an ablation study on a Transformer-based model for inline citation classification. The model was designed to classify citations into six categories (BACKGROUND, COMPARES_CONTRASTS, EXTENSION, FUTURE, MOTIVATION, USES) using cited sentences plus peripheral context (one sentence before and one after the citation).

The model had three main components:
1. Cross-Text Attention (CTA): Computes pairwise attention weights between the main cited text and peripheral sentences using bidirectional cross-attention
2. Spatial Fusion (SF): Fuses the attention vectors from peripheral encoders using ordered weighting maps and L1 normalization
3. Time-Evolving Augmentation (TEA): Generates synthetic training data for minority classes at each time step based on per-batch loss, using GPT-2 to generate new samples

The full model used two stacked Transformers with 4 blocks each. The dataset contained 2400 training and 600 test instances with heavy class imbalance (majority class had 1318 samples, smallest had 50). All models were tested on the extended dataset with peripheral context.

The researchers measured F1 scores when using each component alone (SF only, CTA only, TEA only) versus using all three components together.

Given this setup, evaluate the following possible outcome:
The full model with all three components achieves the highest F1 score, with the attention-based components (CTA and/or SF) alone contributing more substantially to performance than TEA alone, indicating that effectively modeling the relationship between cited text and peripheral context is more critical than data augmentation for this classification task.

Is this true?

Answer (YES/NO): NO